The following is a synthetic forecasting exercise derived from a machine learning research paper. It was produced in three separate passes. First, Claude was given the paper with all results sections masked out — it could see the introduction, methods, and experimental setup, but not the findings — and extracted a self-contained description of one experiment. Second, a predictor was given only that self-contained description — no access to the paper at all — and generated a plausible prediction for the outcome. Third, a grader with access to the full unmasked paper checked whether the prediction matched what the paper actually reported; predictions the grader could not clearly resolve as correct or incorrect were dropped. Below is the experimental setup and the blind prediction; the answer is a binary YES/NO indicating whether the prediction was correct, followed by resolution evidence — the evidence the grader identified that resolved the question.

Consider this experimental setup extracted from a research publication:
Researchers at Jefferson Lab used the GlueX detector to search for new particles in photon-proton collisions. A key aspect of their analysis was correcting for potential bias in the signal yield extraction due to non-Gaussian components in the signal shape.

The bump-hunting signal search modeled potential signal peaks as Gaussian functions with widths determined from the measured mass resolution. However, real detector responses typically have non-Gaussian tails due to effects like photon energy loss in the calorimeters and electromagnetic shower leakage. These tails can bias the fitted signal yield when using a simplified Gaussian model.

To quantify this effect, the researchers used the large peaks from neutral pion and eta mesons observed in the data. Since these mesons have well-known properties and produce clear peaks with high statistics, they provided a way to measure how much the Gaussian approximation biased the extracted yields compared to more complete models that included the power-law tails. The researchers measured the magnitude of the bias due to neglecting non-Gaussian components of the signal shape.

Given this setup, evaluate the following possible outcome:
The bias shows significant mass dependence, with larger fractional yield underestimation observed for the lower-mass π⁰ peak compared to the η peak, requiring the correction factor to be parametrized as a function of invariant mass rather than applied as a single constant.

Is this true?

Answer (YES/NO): NO